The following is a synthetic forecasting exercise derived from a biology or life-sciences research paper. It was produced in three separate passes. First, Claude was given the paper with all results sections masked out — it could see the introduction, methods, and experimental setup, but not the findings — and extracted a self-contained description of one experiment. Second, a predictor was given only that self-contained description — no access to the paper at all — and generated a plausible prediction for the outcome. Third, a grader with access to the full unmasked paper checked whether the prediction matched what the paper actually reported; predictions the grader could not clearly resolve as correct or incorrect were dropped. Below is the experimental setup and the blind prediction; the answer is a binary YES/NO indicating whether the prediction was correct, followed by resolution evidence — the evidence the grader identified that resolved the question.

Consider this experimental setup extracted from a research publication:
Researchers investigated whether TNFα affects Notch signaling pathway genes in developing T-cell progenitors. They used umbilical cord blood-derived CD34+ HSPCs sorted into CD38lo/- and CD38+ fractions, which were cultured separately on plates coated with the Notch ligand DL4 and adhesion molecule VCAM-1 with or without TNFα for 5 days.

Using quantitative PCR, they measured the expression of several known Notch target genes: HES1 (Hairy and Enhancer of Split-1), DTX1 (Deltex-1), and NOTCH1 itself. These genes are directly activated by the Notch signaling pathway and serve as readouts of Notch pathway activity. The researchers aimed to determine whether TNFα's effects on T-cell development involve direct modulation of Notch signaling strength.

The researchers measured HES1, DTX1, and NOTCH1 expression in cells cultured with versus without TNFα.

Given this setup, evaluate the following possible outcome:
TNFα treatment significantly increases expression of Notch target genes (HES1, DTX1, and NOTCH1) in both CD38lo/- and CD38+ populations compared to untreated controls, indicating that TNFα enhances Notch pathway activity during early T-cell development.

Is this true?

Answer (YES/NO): NO